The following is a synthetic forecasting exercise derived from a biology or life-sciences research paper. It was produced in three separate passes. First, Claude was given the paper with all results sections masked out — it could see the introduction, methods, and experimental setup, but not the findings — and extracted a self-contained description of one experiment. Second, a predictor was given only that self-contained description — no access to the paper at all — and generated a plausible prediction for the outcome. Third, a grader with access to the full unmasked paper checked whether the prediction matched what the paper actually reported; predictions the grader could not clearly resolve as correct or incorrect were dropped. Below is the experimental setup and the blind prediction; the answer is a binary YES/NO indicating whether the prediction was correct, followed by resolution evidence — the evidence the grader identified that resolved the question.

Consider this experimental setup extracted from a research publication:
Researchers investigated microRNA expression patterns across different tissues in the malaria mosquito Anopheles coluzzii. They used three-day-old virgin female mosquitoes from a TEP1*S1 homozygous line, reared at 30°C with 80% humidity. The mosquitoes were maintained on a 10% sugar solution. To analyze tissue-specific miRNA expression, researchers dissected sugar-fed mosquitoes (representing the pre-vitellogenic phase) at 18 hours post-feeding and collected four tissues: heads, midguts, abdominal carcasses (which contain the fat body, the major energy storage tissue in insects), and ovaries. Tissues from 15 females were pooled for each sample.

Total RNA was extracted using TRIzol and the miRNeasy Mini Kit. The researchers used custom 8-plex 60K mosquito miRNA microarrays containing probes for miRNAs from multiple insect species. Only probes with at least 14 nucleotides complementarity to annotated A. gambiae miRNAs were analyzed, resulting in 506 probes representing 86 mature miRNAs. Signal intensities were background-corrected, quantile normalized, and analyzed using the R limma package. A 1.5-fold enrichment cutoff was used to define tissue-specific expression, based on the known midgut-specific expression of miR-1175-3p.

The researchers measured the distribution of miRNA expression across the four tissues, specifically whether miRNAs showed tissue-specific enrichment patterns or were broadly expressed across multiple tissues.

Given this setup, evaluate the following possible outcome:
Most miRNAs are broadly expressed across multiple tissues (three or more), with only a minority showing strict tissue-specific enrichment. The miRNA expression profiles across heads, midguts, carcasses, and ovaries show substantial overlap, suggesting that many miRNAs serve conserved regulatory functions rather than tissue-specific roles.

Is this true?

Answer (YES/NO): NO